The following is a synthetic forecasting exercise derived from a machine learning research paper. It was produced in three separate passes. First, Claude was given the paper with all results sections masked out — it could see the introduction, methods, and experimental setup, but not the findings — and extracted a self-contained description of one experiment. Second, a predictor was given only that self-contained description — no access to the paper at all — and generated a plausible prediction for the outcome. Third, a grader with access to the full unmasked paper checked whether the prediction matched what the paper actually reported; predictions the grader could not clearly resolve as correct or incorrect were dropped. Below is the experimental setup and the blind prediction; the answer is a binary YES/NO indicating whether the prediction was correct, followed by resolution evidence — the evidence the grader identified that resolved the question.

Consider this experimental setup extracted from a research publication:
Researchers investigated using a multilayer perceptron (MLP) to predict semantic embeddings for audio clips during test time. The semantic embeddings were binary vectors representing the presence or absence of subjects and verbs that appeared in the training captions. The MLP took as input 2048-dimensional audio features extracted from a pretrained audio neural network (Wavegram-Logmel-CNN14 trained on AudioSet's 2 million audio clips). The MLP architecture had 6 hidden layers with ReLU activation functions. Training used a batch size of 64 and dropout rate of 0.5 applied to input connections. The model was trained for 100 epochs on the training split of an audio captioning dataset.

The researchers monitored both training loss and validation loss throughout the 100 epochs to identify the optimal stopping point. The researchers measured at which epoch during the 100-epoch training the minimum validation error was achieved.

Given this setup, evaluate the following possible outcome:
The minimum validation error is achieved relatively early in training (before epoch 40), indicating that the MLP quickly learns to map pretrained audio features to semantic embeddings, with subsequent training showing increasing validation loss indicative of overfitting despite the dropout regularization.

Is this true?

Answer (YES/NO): NO